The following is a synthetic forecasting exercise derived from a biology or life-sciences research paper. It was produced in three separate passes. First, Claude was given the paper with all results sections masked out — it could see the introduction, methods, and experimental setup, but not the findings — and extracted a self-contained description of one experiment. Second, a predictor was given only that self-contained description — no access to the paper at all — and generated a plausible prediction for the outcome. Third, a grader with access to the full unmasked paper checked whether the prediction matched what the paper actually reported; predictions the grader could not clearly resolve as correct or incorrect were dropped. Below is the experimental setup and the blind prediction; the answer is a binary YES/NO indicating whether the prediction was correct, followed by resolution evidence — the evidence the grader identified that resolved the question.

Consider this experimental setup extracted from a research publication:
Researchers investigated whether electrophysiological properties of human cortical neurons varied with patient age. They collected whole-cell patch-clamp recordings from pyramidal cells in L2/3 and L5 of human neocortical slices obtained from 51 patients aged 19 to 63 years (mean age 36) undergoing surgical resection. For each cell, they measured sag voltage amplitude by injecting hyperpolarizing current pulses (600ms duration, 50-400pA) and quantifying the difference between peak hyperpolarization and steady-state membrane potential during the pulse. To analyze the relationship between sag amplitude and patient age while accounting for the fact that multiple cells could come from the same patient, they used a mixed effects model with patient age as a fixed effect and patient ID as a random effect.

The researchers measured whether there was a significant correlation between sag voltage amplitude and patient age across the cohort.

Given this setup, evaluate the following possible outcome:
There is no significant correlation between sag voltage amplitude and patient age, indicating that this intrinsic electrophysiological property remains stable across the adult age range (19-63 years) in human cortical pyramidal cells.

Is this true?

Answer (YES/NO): NO